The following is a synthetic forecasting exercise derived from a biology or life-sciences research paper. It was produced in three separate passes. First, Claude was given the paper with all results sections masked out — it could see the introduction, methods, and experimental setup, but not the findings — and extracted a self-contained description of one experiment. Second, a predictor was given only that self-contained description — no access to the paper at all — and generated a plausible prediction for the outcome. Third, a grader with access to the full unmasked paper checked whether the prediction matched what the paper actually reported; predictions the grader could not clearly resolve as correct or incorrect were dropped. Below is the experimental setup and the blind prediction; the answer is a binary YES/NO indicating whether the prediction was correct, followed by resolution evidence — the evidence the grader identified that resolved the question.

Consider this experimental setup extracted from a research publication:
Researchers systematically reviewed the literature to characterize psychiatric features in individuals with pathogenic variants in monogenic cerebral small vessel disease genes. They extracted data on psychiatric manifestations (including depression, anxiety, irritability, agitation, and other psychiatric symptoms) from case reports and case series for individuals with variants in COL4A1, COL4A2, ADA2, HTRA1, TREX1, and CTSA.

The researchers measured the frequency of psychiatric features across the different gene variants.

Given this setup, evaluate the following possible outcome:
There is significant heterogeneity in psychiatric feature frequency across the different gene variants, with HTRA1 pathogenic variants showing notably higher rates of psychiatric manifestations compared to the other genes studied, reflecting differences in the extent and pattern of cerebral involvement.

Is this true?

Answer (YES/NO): NO